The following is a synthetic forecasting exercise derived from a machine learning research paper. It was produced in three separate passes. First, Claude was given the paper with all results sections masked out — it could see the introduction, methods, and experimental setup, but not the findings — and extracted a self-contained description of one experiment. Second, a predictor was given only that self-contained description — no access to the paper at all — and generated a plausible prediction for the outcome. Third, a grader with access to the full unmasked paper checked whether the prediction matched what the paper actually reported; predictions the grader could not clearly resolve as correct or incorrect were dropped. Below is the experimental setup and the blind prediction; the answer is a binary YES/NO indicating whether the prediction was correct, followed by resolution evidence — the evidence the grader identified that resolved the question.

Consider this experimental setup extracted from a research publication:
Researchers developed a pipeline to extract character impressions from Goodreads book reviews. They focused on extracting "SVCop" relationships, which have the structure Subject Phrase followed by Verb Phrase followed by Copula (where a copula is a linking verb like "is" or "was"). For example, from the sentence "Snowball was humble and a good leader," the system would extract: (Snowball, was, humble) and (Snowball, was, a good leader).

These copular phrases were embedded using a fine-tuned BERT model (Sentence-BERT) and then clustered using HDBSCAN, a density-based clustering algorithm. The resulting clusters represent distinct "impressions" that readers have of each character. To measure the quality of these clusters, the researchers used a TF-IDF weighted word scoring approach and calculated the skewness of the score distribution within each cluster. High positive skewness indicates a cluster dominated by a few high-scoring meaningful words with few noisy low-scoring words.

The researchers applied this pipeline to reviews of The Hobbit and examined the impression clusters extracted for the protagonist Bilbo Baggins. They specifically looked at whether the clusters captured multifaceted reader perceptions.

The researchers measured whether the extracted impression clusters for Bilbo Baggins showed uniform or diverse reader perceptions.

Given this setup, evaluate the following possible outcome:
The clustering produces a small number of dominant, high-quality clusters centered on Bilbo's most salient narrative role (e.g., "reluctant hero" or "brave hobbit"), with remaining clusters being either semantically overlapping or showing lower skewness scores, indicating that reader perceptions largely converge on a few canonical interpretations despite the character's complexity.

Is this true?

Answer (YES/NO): NO